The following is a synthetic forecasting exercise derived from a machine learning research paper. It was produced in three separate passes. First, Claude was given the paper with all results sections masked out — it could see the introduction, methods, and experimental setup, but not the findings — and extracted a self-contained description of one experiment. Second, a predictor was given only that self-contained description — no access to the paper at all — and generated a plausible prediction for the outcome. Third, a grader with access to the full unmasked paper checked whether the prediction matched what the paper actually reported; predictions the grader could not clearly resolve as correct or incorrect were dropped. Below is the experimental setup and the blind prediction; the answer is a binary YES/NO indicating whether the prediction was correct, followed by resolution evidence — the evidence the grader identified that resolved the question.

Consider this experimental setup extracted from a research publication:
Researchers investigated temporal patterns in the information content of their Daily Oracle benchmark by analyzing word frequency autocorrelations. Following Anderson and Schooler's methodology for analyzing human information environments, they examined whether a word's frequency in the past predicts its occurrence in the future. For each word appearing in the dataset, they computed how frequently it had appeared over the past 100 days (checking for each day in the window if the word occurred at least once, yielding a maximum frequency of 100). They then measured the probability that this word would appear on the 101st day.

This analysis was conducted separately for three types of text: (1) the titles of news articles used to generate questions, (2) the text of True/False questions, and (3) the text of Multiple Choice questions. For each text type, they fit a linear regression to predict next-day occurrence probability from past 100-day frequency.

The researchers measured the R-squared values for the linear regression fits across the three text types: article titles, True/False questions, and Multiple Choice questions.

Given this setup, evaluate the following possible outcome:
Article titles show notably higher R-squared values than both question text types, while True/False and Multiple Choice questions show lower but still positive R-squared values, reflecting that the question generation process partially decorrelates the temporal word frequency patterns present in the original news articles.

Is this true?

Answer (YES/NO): NO